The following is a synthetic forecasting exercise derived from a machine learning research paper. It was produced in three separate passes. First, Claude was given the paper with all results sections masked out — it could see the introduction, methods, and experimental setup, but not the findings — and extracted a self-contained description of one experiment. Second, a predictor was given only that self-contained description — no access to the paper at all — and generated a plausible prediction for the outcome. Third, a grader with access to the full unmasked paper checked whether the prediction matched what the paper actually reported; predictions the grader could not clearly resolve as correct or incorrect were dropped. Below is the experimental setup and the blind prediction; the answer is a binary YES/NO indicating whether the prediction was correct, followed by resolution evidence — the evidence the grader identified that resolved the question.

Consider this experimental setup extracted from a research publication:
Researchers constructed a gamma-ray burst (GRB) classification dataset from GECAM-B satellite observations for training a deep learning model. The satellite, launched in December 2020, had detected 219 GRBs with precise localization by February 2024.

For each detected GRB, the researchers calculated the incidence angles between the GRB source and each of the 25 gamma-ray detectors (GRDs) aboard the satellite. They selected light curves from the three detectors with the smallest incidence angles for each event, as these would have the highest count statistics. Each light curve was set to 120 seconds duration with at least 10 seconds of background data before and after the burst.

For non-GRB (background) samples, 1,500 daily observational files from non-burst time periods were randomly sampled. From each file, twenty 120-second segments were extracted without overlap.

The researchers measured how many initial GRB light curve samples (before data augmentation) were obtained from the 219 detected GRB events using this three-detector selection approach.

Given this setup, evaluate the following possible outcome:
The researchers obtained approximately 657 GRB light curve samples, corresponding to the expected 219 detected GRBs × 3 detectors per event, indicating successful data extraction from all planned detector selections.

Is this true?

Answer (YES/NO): YES